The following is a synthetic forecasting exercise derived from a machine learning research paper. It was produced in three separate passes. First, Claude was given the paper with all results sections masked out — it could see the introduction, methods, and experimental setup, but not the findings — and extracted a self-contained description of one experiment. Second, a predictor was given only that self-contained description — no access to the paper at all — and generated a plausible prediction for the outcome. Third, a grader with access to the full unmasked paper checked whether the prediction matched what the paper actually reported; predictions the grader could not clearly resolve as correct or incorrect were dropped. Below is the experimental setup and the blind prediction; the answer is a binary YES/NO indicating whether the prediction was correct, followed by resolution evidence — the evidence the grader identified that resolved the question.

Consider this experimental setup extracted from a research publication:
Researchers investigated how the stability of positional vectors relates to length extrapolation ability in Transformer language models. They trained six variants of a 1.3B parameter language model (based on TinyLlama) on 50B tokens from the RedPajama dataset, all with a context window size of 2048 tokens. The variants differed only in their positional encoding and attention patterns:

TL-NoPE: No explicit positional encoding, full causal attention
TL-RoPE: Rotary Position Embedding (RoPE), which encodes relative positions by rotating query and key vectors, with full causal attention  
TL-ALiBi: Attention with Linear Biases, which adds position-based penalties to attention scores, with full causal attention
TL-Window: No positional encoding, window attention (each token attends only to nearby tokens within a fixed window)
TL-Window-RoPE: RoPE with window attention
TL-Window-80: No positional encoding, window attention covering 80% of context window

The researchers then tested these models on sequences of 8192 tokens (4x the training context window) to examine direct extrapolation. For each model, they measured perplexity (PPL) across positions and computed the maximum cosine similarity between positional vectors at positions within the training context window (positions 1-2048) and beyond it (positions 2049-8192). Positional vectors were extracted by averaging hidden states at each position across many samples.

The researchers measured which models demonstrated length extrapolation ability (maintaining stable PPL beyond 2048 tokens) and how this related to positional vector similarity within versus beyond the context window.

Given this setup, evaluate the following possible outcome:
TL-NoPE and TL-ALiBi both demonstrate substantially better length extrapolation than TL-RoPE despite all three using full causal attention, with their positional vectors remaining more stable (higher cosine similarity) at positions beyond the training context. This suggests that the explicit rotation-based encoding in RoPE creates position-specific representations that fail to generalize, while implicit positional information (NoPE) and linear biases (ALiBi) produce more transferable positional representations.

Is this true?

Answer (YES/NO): NO